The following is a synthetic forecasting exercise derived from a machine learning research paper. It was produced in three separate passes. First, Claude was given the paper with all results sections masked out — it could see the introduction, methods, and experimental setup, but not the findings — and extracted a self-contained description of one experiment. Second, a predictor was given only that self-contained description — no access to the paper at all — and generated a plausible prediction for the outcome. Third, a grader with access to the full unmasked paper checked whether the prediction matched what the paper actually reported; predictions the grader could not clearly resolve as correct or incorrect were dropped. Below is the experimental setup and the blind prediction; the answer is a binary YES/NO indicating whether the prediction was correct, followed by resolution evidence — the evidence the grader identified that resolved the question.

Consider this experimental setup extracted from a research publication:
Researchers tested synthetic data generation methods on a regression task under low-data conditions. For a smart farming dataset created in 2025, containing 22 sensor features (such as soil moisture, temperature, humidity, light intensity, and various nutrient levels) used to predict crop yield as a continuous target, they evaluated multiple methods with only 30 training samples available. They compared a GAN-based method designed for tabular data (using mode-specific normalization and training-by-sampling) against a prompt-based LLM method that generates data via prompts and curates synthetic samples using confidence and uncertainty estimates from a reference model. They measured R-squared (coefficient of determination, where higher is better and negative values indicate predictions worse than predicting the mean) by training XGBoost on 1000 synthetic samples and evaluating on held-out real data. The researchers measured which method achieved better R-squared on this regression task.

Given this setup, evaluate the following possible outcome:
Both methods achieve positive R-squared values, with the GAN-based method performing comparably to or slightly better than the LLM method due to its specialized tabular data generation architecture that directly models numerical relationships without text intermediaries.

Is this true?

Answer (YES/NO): NO